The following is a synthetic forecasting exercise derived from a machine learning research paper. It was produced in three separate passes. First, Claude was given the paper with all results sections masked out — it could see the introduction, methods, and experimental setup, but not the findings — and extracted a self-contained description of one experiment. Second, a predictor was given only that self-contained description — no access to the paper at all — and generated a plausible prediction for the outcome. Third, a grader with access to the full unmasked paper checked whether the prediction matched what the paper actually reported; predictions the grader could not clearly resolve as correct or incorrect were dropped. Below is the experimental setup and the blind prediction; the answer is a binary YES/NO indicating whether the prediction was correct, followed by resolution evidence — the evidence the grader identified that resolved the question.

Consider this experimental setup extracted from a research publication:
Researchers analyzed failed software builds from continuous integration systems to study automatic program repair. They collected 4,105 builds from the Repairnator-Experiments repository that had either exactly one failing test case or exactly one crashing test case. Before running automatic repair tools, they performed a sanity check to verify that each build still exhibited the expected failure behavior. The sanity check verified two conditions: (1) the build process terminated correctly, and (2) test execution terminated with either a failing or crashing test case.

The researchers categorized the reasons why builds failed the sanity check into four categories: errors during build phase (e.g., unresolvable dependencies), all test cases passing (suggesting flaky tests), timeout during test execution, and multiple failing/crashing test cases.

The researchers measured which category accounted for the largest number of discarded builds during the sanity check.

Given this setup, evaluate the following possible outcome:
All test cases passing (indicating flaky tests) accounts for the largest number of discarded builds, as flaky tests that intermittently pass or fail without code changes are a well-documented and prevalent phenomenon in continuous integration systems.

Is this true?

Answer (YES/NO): NO